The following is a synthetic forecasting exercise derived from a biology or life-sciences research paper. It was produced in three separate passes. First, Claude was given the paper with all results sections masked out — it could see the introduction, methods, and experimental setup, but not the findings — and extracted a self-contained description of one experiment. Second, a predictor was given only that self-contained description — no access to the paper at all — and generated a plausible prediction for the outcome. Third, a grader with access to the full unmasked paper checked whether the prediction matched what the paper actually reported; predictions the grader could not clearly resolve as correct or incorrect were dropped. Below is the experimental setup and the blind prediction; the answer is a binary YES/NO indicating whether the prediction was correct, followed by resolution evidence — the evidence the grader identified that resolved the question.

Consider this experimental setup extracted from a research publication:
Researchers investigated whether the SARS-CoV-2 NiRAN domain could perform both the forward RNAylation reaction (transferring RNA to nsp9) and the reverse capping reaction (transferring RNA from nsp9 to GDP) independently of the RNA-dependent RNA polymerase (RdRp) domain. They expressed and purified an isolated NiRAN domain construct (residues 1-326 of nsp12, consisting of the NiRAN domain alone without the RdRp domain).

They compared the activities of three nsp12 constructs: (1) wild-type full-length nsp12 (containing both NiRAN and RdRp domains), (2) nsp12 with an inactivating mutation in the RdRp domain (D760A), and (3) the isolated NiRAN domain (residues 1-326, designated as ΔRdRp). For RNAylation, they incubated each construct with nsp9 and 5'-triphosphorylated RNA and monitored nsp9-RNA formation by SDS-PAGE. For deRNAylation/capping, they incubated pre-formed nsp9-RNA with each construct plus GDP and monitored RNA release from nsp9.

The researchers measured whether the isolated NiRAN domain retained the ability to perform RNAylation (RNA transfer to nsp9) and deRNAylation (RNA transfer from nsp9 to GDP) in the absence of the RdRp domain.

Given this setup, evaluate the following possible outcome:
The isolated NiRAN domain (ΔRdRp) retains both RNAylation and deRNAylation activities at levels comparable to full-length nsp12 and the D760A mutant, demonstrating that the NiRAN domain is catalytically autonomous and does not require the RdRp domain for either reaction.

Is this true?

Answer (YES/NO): NO